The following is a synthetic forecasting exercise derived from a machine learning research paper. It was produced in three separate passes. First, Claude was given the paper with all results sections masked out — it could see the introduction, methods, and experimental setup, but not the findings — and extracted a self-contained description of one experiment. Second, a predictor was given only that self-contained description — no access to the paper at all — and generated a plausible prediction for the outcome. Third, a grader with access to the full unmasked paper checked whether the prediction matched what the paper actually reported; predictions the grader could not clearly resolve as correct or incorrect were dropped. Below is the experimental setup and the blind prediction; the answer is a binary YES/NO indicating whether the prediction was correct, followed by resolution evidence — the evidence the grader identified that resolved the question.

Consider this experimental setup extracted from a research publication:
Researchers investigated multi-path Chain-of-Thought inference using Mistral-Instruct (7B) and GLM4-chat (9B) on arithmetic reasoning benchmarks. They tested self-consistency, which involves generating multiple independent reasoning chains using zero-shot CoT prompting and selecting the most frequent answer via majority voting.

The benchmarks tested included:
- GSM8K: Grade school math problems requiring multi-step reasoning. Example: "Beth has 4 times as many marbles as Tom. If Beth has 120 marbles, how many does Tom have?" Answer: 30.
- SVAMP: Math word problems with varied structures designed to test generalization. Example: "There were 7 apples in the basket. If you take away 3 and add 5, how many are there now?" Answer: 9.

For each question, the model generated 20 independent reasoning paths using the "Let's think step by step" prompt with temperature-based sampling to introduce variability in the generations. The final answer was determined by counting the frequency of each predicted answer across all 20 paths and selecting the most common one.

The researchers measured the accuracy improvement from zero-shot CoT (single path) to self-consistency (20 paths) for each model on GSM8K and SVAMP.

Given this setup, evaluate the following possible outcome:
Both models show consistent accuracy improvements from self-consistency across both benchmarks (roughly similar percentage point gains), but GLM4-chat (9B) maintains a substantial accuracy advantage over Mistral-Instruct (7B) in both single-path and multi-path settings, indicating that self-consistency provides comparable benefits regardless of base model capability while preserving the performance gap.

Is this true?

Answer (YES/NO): NO